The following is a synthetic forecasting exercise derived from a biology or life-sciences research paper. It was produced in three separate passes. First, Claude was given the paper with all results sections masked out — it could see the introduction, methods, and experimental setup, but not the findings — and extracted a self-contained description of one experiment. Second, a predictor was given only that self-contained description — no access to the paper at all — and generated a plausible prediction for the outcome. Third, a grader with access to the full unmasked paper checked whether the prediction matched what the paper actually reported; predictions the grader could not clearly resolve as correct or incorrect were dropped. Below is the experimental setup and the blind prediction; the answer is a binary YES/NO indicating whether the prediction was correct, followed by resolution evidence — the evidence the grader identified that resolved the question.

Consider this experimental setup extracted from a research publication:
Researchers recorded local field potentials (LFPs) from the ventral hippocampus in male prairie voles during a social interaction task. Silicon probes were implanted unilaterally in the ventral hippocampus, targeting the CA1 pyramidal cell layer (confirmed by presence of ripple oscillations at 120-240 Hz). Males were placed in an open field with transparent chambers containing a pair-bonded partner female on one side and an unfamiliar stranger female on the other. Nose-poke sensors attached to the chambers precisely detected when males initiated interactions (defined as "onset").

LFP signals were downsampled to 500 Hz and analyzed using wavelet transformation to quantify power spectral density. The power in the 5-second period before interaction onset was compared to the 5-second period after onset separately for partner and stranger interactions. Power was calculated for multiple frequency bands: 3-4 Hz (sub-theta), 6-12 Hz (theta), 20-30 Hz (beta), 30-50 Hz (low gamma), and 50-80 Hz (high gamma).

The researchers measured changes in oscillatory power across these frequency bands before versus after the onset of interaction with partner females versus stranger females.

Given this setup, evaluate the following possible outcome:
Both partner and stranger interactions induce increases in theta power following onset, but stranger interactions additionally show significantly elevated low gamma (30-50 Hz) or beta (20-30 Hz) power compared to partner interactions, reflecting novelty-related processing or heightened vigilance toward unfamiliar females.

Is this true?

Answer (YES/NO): NO